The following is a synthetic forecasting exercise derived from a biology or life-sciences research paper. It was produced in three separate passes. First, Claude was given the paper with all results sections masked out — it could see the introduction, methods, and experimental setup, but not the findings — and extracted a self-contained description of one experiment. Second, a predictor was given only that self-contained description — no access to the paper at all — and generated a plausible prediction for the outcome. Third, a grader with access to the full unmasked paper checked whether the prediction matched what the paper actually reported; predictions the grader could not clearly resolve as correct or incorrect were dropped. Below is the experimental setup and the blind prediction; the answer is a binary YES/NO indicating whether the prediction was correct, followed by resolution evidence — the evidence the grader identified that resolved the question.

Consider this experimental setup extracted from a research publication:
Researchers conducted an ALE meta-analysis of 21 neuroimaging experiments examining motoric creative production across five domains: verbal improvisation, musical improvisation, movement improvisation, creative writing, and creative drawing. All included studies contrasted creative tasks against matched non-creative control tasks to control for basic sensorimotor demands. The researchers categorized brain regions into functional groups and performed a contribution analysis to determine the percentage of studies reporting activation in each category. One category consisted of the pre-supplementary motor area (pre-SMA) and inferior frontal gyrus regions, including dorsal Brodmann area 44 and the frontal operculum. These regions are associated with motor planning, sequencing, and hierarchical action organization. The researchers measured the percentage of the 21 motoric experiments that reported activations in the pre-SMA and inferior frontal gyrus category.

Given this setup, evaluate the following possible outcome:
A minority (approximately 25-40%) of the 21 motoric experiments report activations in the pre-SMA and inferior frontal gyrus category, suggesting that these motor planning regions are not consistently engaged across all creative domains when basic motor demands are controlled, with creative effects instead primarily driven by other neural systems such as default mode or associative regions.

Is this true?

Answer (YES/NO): NO